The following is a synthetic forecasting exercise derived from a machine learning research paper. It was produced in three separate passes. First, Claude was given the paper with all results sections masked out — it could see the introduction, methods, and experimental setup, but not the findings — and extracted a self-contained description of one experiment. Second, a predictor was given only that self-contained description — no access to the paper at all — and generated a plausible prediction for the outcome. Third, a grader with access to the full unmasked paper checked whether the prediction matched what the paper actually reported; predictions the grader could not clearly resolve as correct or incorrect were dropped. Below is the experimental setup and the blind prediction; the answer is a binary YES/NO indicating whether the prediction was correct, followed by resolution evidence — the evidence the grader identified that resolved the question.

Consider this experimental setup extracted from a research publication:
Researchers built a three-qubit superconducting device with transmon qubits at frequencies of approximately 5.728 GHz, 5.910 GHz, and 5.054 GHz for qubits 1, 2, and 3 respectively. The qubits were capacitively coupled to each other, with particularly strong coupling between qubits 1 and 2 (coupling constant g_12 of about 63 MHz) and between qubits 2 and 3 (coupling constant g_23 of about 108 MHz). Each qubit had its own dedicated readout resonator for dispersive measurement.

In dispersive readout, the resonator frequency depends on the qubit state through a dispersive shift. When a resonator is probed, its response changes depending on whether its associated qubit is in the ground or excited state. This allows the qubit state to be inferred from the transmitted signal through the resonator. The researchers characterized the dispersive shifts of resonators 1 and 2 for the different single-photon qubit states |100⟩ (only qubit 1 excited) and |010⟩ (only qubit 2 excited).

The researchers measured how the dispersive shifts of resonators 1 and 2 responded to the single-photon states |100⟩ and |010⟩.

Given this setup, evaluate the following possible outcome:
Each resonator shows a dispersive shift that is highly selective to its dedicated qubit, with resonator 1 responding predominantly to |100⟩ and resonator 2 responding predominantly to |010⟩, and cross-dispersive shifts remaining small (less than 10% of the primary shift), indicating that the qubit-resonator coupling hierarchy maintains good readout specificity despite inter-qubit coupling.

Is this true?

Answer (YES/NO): NO